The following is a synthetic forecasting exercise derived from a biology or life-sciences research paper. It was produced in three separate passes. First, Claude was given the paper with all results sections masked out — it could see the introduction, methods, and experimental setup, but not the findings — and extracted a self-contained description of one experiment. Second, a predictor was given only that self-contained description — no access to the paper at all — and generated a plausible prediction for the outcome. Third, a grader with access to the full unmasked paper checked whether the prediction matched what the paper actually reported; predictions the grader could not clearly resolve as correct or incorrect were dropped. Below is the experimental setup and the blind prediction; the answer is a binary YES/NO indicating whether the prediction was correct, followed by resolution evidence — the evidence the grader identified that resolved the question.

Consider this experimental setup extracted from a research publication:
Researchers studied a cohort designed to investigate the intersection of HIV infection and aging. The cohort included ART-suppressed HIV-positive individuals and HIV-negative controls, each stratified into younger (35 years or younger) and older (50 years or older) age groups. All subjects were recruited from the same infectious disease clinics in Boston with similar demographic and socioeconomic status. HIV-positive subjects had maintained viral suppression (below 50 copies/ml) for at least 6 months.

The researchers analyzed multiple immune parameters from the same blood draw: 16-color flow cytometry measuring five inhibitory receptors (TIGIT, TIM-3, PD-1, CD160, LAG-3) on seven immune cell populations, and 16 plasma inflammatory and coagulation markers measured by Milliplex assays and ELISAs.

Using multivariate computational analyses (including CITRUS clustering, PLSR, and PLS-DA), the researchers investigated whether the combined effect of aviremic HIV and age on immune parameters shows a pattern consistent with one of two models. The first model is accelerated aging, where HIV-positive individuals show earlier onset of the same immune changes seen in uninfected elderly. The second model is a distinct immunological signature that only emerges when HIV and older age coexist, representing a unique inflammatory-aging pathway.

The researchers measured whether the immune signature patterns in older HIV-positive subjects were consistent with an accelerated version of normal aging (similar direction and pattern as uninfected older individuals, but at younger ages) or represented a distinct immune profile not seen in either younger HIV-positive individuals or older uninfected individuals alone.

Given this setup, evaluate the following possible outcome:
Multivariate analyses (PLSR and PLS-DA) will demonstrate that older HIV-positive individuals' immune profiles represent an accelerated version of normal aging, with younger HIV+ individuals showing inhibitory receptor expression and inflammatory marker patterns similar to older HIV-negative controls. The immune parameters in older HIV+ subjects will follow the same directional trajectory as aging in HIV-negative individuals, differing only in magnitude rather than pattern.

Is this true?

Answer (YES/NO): NO